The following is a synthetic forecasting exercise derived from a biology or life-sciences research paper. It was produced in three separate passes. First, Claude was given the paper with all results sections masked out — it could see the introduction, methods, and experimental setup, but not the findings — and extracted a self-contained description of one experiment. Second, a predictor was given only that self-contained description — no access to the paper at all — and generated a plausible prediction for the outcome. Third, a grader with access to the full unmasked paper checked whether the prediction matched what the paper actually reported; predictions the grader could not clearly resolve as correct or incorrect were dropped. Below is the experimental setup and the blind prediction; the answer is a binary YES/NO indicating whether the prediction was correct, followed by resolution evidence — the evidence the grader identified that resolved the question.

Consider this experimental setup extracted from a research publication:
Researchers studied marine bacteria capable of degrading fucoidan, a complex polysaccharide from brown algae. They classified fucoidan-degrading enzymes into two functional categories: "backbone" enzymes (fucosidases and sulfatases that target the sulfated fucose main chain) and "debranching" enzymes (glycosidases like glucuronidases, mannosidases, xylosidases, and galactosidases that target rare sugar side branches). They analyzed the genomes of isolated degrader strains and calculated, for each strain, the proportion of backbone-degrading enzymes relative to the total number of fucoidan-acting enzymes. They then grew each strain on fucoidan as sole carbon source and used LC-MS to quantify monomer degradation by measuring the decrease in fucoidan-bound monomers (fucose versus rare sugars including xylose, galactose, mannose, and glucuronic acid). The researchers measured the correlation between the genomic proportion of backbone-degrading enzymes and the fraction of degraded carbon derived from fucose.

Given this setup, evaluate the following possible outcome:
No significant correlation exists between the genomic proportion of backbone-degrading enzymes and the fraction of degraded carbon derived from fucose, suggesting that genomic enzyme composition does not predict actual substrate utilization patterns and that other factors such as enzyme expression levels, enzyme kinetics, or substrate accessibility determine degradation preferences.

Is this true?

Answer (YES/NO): NO